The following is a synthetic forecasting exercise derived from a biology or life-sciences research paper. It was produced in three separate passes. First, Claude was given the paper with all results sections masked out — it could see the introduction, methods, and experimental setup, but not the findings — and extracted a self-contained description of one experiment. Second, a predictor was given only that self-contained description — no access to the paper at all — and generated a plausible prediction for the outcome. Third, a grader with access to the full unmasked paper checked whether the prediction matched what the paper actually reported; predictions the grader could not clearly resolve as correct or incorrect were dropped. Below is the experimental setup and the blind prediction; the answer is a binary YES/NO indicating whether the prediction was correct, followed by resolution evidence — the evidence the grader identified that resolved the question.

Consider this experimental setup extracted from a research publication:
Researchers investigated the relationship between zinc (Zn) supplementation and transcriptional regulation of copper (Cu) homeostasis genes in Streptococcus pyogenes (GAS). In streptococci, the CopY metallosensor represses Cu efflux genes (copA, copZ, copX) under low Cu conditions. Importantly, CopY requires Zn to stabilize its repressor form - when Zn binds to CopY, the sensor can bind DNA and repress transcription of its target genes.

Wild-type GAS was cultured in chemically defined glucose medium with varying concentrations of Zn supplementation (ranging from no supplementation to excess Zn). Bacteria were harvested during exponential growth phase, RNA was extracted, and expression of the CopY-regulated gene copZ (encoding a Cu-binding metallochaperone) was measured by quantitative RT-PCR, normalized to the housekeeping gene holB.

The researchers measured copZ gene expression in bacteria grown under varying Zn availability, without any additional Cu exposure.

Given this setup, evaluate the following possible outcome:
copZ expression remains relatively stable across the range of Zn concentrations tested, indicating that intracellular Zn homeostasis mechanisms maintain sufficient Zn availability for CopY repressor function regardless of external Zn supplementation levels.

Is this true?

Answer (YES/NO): YES